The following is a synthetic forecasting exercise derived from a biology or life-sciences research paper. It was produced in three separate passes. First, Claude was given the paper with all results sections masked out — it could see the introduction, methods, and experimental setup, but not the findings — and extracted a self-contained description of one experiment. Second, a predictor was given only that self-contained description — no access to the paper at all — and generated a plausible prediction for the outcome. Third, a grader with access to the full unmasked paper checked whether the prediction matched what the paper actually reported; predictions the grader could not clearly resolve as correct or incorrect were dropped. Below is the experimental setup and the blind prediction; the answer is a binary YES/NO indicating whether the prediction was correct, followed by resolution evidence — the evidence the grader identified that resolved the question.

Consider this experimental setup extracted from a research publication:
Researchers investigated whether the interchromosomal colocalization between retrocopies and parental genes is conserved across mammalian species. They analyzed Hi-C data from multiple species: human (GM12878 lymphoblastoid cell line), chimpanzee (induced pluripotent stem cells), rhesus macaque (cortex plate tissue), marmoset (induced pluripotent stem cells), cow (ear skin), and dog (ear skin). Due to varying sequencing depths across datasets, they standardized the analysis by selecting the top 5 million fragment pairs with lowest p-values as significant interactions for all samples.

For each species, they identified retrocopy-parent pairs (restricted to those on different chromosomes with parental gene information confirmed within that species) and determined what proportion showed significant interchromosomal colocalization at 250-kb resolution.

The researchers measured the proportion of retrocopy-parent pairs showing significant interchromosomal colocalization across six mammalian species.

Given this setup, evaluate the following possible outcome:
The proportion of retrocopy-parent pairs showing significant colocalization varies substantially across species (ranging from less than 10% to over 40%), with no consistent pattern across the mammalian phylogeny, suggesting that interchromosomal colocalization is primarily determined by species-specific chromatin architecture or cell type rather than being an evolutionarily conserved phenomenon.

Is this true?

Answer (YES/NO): NO